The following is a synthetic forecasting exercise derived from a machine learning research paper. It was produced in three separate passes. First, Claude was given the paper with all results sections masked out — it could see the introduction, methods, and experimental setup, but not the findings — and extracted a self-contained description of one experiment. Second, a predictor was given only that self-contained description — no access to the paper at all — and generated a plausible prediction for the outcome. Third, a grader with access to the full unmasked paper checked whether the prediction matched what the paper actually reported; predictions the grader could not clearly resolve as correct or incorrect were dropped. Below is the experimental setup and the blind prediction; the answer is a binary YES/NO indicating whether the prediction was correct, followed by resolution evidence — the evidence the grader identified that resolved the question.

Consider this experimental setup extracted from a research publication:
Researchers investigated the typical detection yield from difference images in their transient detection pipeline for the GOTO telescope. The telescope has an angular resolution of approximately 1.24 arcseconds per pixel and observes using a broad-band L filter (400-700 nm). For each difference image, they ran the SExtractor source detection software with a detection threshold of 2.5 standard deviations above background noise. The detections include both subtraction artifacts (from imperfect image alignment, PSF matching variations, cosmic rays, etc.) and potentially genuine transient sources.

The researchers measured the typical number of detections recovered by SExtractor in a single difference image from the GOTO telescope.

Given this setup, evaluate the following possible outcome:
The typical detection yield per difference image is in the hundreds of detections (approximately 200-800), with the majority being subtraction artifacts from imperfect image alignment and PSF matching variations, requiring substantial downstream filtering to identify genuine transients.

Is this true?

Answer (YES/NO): NO